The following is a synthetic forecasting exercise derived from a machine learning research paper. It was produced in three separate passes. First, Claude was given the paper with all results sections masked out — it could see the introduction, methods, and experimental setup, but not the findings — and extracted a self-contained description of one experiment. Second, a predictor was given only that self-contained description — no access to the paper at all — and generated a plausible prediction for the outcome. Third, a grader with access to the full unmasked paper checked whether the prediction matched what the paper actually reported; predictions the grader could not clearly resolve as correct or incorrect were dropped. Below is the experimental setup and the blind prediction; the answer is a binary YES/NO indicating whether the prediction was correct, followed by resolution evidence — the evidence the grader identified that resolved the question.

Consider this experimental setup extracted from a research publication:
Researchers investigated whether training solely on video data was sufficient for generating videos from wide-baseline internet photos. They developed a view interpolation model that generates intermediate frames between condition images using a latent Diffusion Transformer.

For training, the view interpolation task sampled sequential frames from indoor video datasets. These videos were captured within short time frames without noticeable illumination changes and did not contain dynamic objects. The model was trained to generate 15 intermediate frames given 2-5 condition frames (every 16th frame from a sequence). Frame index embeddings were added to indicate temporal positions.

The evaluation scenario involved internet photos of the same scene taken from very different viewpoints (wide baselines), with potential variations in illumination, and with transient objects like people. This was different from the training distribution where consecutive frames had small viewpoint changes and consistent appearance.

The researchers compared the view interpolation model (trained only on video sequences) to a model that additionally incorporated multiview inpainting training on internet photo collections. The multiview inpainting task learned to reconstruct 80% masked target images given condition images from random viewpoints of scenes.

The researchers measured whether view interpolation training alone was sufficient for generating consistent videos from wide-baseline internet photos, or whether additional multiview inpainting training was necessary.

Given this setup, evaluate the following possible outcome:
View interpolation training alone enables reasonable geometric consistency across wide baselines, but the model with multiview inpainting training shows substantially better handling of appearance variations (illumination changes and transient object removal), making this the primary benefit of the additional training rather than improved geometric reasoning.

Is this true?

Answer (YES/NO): NO